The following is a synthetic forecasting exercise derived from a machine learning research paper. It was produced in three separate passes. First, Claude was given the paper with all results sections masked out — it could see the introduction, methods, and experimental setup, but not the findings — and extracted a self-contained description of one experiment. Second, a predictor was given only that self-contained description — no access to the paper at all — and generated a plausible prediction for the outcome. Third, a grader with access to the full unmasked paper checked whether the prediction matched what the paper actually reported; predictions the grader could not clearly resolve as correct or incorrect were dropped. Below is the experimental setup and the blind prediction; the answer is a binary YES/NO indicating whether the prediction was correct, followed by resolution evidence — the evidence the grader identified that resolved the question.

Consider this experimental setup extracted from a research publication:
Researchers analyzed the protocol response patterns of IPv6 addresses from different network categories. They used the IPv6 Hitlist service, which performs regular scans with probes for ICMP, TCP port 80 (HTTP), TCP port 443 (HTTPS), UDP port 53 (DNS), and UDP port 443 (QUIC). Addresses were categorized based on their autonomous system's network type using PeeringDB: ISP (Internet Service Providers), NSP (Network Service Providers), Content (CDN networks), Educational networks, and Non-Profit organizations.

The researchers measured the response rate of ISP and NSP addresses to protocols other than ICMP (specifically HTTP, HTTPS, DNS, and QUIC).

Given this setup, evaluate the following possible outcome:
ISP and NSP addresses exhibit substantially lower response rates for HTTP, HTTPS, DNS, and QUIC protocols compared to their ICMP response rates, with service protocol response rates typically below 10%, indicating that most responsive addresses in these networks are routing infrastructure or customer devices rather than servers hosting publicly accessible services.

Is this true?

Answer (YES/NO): YES